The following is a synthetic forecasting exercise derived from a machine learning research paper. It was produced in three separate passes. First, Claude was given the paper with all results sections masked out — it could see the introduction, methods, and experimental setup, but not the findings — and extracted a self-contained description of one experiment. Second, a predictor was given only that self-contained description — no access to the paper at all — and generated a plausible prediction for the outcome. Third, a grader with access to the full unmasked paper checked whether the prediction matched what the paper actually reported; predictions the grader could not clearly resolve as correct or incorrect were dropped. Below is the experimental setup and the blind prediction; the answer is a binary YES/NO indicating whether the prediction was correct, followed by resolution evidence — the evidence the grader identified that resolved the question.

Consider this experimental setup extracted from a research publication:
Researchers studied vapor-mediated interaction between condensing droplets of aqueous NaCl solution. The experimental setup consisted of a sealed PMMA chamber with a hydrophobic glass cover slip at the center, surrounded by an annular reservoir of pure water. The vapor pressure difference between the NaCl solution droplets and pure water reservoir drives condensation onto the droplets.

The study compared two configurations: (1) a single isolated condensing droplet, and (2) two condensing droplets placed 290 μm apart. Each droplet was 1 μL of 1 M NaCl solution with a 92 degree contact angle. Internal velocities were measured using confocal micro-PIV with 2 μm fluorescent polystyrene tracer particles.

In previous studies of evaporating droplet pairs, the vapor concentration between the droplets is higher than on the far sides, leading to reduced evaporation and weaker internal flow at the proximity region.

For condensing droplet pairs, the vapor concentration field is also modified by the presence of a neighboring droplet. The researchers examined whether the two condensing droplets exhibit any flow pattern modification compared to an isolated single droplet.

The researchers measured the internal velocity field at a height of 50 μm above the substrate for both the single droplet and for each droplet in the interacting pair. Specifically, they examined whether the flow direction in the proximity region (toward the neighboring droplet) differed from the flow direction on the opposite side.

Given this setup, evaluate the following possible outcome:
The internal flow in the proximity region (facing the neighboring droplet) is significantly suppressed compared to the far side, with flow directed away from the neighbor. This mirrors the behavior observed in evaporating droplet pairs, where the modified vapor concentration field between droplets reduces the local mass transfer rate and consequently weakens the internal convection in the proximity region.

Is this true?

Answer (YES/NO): NO